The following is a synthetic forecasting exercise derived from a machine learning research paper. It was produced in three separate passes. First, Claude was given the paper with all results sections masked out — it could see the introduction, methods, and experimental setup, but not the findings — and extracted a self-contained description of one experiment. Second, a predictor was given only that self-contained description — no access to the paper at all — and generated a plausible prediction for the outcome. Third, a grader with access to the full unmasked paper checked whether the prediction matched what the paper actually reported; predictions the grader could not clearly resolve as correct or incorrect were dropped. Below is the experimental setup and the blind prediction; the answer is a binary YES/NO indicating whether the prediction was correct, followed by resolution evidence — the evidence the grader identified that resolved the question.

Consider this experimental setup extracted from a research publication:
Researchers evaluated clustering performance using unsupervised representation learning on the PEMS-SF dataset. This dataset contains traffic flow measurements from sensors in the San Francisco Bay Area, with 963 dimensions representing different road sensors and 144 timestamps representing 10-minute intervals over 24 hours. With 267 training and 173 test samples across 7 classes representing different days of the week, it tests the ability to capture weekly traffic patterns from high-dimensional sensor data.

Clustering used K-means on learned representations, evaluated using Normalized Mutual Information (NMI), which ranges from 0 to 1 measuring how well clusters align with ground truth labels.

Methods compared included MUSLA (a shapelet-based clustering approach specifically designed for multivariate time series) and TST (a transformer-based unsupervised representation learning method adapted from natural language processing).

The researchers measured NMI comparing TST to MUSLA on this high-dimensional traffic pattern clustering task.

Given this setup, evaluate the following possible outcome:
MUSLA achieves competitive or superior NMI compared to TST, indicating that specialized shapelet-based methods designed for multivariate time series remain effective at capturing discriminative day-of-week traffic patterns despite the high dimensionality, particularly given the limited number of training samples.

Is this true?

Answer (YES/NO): YES